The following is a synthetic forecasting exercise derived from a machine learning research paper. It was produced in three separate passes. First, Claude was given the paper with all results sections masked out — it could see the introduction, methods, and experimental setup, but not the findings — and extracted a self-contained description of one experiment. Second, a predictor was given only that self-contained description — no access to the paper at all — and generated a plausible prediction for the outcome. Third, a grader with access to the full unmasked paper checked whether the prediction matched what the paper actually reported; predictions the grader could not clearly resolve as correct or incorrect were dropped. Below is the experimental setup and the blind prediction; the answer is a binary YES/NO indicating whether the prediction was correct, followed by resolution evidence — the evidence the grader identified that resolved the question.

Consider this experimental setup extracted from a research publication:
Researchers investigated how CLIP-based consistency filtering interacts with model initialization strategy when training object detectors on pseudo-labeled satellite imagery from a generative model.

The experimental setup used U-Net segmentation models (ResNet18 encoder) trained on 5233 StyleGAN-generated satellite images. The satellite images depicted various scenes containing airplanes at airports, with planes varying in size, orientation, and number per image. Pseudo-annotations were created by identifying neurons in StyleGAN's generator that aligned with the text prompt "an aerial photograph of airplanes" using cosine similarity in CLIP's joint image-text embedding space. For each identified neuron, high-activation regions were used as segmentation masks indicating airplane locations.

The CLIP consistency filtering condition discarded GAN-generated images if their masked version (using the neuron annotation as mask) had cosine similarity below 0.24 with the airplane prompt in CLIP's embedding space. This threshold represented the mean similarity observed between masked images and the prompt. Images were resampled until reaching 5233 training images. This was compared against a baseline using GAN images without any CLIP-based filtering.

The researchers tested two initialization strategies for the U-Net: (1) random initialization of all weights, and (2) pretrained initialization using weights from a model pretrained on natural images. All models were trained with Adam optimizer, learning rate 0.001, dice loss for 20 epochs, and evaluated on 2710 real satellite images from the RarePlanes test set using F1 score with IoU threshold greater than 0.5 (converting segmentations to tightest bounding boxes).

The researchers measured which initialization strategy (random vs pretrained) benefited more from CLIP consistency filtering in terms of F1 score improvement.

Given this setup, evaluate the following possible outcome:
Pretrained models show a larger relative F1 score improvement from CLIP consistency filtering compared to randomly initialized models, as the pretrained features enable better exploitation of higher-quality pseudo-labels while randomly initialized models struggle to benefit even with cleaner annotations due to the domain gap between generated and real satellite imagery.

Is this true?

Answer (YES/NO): NO